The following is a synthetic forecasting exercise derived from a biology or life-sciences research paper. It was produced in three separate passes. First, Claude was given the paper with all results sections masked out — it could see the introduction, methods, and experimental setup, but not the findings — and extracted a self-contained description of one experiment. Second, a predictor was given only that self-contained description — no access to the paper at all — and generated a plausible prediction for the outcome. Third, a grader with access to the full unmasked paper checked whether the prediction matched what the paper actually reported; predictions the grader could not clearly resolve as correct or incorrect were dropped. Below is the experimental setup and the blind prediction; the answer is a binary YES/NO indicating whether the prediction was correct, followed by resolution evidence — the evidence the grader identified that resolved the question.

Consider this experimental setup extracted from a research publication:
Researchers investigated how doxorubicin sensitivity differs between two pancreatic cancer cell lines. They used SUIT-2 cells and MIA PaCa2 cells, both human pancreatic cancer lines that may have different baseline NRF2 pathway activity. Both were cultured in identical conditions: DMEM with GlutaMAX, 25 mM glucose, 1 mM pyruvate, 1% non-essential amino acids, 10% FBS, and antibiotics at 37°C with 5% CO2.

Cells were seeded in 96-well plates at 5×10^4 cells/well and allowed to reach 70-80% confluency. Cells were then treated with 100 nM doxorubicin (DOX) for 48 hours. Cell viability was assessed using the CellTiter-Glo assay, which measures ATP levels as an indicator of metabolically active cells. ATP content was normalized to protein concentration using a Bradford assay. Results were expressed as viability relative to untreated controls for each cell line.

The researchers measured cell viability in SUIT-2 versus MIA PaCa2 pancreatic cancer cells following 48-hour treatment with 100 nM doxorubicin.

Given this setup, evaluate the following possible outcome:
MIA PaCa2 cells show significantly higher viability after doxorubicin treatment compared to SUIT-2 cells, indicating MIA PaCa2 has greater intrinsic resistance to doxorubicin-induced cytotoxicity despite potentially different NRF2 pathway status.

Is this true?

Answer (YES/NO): NO